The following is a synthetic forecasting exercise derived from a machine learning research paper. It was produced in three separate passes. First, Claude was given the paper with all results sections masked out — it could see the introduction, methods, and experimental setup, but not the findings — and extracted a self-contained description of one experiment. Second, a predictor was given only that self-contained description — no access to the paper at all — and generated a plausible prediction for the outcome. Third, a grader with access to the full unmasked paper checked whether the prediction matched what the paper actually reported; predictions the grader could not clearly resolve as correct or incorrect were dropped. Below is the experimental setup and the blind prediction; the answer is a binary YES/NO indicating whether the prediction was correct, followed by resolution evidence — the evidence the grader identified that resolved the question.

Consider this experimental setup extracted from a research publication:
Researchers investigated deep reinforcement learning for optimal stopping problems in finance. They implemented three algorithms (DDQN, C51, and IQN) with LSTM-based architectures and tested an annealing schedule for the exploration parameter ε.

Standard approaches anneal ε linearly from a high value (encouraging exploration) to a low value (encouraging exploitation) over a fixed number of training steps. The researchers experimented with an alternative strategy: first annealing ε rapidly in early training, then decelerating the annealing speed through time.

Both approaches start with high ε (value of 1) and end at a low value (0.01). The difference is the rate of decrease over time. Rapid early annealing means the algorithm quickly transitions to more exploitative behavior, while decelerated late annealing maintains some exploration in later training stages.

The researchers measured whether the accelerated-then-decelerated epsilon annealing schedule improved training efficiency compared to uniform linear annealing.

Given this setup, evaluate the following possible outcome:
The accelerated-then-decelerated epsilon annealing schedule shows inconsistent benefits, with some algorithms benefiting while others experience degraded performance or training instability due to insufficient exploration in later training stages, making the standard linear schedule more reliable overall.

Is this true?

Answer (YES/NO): NO